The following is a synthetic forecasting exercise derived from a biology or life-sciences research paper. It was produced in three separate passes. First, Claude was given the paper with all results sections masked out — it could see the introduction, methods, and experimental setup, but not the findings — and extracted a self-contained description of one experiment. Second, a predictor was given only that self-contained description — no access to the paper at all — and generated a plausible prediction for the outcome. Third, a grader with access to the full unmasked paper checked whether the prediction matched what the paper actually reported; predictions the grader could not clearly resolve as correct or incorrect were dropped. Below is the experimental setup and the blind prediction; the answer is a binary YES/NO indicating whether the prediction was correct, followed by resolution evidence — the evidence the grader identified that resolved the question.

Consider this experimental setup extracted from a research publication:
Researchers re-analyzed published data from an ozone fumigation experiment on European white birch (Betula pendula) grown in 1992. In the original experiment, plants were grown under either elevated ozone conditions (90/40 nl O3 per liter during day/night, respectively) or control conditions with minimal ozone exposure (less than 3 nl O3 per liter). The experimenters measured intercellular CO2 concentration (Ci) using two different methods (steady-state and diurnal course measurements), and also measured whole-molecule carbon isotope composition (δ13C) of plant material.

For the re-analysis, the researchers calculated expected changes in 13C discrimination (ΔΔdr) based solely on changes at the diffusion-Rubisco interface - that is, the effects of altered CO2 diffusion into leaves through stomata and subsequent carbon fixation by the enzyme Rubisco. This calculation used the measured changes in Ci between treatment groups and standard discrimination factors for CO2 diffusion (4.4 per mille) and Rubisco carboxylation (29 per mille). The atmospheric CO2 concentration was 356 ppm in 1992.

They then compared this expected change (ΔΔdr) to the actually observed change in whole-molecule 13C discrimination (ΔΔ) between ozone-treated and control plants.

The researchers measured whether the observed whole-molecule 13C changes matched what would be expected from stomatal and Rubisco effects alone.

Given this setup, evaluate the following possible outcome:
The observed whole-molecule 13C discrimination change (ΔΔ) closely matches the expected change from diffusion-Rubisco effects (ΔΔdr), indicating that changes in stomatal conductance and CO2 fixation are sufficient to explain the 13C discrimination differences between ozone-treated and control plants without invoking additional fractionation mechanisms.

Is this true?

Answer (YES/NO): NO